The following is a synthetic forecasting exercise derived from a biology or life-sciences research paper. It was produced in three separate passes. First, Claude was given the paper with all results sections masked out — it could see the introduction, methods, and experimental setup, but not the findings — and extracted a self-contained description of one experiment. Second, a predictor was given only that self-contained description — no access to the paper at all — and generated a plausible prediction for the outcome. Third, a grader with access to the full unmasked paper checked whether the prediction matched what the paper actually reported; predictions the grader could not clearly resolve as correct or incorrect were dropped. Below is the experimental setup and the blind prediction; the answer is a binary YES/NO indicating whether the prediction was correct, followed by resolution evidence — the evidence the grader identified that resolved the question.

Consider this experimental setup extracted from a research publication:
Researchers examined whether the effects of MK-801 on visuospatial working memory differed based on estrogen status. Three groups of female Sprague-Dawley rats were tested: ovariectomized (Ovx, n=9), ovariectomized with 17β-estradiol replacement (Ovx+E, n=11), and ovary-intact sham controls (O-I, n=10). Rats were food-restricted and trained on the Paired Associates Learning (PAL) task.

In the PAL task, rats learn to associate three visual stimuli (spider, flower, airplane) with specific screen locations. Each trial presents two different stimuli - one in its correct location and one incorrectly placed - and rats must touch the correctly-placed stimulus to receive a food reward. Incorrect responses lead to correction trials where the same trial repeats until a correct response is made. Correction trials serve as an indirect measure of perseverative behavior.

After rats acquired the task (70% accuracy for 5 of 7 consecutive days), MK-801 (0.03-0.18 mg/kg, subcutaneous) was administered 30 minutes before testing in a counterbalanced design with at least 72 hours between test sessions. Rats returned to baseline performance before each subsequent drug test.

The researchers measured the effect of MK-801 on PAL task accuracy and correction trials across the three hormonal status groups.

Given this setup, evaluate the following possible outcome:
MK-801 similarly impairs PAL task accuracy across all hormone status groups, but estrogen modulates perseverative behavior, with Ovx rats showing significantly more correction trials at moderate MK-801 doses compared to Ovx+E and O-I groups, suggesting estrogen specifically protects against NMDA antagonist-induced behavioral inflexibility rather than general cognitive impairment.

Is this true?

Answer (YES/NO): NO